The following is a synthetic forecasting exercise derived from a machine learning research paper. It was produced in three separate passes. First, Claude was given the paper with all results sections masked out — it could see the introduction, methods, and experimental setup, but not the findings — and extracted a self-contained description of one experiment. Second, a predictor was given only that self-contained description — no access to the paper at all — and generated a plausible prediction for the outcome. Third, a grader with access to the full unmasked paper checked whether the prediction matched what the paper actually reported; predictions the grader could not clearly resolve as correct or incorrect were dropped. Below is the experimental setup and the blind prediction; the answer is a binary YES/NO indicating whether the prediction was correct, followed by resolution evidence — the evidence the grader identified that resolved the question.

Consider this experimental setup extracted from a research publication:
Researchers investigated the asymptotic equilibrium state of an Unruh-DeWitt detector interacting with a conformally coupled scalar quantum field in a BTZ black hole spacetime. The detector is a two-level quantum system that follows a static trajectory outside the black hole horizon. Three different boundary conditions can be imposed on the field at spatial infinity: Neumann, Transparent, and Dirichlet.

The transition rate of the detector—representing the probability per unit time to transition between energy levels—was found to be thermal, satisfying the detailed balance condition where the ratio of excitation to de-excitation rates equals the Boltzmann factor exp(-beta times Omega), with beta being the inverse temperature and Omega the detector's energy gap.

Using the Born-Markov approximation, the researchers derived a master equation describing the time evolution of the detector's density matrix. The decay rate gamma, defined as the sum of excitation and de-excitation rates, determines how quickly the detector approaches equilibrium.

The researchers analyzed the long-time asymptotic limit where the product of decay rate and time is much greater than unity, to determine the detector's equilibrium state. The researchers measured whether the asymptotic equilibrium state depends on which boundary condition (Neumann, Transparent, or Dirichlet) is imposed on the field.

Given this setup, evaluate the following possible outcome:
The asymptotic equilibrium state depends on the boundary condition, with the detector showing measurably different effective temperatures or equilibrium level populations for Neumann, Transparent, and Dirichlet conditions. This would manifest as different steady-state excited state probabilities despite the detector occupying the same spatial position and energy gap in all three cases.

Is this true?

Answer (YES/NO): NO